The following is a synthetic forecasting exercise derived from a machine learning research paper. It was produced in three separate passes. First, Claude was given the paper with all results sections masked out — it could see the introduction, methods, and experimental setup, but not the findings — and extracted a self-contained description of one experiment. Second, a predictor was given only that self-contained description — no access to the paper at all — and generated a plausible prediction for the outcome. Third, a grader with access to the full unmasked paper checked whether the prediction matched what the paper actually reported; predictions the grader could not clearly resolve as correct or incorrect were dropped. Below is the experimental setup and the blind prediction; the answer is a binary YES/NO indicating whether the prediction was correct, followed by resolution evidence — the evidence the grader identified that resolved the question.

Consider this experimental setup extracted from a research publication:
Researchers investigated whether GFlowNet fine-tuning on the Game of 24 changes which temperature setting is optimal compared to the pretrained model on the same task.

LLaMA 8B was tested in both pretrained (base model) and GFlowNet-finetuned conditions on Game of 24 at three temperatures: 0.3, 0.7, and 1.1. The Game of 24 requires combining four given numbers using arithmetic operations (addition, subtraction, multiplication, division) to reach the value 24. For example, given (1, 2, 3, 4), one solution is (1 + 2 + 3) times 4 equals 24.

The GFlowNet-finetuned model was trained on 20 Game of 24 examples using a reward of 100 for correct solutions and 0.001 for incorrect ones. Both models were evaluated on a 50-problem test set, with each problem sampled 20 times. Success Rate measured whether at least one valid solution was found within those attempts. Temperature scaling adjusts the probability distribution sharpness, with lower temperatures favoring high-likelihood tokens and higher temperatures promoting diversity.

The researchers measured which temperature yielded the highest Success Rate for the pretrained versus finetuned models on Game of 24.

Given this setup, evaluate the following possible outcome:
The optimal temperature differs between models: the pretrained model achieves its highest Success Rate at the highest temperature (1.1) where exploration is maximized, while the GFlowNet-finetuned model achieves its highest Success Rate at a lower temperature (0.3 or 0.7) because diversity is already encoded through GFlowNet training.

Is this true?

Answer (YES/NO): YES